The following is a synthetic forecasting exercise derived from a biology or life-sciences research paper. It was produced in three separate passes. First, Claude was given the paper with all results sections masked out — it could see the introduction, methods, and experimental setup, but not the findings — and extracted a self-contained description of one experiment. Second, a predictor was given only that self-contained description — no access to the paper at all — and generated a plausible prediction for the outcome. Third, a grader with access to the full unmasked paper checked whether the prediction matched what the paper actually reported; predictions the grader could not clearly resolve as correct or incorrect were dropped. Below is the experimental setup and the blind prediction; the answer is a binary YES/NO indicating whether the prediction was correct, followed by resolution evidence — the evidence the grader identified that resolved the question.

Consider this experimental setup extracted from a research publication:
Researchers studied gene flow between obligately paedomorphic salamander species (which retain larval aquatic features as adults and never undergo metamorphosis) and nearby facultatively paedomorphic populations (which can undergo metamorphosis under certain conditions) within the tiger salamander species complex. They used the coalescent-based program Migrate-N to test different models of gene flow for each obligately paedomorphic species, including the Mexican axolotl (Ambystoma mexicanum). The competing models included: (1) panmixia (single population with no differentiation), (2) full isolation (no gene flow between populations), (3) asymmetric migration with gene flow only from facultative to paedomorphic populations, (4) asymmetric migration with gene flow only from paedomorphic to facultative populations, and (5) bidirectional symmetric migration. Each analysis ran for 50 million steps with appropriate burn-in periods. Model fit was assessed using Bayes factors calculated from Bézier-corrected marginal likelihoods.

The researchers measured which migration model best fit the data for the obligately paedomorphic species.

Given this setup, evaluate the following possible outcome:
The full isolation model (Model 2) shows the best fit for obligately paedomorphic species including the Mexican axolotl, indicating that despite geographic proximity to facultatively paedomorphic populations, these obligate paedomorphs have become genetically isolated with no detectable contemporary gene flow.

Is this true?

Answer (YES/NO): NO